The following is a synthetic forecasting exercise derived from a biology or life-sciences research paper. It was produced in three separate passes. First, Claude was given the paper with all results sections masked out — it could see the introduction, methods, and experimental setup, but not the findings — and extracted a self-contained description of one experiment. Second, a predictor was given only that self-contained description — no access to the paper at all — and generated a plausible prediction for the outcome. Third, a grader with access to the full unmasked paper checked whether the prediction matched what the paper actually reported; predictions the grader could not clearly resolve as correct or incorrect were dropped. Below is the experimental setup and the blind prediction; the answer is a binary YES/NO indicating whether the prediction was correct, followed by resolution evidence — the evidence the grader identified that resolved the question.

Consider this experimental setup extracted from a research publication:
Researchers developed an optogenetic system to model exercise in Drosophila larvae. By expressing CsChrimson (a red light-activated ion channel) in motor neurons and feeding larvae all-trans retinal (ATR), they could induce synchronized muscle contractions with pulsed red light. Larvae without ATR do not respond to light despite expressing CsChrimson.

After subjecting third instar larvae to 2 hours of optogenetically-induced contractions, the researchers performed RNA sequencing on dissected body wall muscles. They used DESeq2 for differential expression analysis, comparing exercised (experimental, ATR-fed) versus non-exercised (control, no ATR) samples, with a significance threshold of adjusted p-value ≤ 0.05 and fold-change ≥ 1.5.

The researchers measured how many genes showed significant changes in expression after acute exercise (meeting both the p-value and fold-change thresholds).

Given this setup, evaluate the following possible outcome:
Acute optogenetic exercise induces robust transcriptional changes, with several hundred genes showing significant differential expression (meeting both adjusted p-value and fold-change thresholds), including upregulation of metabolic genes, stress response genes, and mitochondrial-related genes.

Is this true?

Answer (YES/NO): NO